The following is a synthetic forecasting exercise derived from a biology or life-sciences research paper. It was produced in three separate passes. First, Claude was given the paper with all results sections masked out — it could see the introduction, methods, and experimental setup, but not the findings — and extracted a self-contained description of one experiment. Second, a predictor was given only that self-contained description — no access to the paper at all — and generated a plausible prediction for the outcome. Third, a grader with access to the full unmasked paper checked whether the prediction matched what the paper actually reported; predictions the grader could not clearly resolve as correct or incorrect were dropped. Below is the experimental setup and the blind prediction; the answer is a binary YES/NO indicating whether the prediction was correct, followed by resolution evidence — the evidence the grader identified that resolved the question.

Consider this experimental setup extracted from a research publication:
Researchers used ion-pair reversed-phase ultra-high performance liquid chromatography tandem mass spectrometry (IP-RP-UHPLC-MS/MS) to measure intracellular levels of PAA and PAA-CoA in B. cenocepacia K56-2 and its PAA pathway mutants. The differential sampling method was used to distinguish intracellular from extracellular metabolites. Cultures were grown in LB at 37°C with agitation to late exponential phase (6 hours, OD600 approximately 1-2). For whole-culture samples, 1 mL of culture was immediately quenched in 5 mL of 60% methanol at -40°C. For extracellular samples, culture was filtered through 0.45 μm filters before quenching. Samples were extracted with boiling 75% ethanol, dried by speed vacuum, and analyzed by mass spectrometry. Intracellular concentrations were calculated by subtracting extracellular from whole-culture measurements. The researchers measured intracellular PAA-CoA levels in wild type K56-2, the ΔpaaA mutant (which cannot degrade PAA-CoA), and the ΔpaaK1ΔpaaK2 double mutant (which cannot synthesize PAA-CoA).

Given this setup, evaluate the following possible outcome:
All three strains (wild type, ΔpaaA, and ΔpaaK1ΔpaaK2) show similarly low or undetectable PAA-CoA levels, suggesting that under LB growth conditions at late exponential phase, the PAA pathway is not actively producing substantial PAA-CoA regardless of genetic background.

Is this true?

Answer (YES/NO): NO